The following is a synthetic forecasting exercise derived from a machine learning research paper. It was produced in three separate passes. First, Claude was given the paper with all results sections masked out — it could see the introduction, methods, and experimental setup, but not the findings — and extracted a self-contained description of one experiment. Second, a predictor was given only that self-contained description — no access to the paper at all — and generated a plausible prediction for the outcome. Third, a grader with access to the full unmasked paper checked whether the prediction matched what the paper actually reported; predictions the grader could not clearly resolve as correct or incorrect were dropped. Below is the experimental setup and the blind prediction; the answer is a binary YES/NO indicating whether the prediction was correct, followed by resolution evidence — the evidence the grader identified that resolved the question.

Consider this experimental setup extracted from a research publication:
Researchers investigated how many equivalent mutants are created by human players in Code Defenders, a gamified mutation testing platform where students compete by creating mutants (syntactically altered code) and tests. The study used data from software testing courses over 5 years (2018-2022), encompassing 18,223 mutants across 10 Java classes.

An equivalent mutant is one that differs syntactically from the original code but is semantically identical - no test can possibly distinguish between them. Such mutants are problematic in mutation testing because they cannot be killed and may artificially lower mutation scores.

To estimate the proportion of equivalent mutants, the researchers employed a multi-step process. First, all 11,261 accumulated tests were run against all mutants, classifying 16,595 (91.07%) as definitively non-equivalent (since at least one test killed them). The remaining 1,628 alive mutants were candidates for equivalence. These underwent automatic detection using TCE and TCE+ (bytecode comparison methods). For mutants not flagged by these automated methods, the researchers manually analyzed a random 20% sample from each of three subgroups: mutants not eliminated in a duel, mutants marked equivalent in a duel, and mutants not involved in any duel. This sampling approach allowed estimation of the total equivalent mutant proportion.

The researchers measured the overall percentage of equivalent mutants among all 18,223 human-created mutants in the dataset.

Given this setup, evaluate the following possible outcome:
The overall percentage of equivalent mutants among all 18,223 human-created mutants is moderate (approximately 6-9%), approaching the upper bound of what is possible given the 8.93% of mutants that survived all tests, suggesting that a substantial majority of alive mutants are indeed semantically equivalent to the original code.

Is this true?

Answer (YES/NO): NO